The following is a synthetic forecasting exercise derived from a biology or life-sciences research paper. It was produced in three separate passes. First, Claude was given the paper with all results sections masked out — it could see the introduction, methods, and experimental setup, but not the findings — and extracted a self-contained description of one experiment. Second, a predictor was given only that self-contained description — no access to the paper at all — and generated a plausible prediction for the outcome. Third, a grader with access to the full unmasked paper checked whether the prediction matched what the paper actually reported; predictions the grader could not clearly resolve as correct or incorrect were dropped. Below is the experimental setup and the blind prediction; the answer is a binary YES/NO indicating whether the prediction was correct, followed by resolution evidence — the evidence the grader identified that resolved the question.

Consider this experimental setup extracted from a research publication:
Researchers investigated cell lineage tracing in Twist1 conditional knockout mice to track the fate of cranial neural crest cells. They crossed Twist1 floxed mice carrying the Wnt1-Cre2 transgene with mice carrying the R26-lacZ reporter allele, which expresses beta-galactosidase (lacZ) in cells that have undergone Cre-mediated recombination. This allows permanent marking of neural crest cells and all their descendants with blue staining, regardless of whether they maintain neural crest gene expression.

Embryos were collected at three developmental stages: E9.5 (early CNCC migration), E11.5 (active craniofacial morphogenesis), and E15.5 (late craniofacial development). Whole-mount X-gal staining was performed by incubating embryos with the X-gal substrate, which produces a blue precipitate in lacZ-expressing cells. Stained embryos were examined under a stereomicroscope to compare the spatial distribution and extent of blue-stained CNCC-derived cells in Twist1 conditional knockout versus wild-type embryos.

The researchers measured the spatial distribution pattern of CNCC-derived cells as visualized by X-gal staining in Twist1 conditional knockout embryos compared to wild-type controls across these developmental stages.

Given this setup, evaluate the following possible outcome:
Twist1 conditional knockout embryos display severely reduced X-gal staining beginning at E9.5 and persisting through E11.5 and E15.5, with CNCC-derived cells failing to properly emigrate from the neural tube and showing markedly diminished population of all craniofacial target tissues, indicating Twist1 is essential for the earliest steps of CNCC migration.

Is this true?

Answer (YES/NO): NO